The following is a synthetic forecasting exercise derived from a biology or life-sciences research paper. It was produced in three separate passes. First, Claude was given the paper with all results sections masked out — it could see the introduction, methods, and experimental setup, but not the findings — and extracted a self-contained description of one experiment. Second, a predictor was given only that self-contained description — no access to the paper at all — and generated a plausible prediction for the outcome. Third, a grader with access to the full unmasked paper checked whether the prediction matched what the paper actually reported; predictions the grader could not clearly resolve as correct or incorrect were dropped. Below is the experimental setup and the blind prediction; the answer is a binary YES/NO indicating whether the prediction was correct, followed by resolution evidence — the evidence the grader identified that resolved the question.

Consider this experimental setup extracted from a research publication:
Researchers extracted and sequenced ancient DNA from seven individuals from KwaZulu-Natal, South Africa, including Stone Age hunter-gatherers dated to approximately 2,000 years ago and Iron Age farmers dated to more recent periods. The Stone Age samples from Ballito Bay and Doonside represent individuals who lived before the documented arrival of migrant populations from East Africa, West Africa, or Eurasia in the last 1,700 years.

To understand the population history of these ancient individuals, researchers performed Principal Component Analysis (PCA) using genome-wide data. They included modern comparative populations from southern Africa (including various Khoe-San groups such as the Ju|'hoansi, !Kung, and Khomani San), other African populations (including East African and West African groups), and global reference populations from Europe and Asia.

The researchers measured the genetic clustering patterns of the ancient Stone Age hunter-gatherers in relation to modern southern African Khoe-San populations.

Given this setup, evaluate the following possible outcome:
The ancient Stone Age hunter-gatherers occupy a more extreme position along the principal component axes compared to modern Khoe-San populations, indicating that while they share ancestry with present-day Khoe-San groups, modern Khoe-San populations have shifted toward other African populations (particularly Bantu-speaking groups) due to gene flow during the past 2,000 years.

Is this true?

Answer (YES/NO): NO